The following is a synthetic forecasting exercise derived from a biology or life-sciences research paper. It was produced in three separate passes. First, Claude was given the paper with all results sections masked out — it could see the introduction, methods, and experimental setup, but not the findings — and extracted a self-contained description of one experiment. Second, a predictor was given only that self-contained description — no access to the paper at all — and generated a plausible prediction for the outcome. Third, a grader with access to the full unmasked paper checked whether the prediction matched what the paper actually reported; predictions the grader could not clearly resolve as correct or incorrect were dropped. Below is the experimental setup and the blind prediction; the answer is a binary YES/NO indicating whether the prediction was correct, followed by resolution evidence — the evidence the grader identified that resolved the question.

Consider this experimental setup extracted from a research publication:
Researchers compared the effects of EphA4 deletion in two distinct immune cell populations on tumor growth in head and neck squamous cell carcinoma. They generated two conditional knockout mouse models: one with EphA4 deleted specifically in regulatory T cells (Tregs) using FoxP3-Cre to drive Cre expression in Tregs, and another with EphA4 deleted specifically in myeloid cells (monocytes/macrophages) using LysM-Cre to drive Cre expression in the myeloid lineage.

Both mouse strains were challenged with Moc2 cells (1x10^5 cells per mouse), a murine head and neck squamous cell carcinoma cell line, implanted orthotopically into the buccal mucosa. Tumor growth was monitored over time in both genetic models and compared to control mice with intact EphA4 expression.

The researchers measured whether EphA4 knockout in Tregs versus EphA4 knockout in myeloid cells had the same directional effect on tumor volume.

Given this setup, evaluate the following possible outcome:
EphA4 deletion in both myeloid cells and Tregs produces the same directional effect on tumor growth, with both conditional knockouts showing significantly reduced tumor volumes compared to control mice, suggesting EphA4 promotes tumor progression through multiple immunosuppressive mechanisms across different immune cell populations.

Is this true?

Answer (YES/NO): NO